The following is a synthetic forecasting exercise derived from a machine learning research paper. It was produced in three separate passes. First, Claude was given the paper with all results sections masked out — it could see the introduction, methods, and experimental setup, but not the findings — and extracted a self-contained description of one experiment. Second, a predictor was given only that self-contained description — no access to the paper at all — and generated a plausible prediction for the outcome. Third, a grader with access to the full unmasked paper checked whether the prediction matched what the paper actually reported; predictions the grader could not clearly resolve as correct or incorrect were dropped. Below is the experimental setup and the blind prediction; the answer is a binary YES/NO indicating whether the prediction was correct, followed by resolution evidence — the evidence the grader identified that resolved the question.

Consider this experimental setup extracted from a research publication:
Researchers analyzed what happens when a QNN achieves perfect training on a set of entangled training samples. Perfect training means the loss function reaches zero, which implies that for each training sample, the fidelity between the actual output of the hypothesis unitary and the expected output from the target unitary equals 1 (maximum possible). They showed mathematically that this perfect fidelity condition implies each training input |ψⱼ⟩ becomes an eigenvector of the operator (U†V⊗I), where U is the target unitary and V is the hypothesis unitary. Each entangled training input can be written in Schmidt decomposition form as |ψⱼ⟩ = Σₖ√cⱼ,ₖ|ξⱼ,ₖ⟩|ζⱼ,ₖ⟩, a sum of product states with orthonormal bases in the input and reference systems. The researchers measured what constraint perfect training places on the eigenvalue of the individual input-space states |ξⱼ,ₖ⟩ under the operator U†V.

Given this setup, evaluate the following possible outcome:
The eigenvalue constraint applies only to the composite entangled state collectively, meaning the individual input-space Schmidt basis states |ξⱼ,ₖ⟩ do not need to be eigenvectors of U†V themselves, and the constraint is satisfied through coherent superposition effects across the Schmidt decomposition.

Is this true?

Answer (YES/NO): NO